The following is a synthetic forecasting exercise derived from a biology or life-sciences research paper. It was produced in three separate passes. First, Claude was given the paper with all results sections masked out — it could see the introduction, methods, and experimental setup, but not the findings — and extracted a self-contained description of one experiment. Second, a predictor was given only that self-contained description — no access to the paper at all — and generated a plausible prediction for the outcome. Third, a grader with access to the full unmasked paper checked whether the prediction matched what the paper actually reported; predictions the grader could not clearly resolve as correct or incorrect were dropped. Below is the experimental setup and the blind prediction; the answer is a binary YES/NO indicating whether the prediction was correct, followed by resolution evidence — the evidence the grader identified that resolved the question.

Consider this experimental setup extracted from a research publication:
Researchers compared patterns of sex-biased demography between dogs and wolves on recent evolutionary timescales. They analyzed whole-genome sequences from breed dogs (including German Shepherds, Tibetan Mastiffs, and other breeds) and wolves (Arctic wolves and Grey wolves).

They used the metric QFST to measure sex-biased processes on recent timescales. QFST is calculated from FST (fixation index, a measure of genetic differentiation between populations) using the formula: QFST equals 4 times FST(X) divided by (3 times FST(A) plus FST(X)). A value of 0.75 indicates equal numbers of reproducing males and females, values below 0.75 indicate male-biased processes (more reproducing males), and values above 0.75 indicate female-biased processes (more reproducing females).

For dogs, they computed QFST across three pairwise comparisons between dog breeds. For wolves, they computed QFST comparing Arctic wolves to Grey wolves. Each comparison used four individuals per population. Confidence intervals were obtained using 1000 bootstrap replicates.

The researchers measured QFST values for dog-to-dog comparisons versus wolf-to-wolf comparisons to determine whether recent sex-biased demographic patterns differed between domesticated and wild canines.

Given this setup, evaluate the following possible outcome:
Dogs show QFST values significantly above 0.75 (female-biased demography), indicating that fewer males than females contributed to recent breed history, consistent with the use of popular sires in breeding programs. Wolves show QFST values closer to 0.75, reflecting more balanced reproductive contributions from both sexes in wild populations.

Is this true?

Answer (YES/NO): NO